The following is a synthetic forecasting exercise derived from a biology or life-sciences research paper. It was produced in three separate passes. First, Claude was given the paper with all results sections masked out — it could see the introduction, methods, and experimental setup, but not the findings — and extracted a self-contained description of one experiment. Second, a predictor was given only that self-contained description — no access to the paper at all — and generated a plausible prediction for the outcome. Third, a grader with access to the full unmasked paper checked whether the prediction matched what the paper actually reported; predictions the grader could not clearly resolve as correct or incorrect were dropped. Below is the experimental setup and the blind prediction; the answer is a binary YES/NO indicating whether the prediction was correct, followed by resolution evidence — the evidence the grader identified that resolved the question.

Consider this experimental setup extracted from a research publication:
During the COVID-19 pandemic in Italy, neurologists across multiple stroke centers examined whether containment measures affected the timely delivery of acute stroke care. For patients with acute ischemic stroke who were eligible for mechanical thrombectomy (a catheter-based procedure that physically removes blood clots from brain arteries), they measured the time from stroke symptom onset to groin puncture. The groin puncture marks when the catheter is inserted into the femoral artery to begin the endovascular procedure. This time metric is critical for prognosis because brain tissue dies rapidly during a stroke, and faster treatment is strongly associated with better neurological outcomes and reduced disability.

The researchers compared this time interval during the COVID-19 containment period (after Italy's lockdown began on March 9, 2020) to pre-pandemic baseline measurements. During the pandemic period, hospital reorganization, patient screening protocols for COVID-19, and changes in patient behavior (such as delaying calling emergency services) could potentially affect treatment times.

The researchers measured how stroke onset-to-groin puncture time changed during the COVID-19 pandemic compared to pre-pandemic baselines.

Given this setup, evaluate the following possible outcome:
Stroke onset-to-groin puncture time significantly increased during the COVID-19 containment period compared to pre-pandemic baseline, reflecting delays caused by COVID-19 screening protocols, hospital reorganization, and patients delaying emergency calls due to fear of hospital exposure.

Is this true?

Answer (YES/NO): YES